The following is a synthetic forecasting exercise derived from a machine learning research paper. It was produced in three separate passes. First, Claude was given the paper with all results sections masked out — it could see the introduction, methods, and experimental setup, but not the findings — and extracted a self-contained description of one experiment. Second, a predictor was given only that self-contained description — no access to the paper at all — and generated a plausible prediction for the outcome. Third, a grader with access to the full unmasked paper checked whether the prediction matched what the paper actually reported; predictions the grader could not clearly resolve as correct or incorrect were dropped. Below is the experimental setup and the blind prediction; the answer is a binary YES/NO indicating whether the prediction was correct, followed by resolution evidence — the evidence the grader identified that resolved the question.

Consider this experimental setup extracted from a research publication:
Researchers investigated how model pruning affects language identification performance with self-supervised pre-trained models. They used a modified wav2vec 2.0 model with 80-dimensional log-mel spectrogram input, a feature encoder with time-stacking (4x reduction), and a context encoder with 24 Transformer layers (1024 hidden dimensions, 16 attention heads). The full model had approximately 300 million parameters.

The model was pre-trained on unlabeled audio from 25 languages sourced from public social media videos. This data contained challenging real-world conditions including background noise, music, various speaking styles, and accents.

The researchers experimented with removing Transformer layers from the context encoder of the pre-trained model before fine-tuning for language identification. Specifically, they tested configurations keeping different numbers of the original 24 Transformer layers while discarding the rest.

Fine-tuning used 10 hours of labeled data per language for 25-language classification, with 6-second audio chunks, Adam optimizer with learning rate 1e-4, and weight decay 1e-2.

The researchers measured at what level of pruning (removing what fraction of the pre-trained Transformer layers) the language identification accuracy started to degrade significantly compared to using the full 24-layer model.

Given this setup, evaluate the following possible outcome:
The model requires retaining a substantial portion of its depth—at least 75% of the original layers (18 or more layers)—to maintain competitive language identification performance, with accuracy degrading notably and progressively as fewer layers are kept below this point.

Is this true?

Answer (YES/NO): NO